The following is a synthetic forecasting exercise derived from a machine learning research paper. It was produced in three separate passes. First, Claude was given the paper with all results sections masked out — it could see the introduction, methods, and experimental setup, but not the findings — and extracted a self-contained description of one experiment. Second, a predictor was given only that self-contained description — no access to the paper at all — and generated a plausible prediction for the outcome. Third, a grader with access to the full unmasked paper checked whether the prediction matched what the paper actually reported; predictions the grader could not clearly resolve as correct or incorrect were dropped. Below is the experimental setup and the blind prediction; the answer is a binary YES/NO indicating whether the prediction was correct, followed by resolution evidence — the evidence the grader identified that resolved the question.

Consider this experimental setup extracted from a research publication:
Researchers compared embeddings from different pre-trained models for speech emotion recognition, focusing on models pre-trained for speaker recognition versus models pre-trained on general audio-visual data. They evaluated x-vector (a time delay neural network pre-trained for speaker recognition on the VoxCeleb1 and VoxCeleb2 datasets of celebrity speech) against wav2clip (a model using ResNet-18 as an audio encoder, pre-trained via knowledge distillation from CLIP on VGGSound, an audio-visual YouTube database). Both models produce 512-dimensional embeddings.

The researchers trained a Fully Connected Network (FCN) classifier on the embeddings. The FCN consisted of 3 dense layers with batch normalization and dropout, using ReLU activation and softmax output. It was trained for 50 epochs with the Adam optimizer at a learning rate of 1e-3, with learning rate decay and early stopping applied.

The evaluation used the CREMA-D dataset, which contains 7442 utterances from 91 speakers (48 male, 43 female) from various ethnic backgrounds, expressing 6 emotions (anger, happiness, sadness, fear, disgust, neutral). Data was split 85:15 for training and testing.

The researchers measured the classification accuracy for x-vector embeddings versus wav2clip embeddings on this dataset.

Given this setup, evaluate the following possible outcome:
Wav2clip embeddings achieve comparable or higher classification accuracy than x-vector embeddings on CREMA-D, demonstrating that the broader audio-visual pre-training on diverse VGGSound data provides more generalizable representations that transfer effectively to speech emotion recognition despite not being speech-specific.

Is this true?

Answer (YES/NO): NO